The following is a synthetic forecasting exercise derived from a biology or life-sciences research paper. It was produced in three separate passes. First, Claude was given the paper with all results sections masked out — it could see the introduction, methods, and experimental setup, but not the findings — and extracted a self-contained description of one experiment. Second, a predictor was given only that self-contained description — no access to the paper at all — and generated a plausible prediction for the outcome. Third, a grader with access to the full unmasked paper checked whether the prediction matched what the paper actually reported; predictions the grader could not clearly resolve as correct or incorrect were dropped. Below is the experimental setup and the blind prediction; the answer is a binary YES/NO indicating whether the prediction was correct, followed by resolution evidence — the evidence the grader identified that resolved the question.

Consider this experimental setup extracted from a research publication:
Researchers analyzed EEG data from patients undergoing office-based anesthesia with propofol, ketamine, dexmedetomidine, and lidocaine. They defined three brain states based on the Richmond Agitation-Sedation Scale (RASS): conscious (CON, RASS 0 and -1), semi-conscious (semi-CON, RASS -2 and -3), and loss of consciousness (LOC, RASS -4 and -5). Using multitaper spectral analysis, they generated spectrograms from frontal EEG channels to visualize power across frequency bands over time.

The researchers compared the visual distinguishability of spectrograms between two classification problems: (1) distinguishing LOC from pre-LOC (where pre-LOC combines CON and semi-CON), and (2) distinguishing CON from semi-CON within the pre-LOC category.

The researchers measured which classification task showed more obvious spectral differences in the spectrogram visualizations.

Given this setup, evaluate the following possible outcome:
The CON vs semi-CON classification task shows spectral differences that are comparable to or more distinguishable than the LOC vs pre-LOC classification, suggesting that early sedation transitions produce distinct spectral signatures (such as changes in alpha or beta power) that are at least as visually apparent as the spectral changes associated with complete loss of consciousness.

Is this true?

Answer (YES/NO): NO